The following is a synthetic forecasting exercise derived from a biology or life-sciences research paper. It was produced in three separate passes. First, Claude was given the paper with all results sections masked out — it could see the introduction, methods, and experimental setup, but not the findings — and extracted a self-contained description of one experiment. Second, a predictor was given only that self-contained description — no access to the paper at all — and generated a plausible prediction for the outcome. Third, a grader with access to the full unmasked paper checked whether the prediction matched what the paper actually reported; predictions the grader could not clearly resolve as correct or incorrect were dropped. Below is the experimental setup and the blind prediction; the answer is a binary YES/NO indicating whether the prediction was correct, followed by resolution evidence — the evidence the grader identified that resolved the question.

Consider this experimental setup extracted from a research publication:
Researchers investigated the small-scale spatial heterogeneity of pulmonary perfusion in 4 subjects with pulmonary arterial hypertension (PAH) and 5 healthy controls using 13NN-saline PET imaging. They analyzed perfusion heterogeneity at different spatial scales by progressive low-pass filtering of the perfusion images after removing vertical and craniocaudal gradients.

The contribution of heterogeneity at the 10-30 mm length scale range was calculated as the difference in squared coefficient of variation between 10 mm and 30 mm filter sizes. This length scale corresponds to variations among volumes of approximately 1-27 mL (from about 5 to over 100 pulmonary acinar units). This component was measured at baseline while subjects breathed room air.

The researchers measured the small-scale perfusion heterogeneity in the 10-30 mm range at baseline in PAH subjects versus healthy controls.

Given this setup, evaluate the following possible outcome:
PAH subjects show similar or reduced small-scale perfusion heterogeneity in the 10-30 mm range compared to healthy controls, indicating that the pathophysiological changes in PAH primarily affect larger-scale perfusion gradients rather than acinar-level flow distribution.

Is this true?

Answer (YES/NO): YES